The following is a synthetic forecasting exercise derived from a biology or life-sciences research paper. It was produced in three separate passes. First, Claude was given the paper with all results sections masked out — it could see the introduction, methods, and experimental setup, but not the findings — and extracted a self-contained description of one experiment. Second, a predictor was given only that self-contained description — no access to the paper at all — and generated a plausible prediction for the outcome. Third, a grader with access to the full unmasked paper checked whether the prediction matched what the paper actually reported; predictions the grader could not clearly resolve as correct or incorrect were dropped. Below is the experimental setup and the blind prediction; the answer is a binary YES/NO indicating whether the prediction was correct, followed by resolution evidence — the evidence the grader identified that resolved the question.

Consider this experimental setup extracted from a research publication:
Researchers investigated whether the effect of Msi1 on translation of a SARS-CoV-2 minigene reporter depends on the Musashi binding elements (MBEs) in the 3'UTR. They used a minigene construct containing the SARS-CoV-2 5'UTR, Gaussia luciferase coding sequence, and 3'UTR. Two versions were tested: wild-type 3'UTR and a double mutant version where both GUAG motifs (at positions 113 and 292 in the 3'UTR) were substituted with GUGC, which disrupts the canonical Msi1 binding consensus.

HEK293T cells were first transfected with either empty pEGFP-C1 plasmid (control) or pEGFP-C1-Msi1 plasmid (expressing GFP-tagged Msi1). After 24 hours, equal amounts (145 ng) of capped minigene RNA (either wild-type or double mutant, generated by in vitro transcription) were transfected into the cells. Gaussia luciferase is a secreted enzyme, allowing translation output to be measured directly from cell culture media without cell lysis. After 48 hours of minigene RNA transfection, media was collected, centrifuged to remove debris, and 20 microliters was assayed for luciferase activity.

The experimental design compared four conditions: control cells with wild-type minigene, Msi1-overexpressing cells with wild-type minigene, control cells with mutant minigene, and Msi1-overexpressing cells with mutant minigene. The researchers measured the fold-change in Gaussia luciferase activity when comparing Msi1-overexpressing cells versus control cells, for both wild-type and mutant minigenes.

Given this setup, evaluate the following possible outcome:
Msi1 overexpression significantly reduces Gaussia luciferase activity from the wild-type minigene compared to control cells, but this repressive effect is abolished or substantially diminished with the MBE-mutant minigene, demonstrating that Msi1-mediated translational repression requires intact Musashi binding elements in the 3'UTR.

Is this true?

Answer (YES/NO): YES